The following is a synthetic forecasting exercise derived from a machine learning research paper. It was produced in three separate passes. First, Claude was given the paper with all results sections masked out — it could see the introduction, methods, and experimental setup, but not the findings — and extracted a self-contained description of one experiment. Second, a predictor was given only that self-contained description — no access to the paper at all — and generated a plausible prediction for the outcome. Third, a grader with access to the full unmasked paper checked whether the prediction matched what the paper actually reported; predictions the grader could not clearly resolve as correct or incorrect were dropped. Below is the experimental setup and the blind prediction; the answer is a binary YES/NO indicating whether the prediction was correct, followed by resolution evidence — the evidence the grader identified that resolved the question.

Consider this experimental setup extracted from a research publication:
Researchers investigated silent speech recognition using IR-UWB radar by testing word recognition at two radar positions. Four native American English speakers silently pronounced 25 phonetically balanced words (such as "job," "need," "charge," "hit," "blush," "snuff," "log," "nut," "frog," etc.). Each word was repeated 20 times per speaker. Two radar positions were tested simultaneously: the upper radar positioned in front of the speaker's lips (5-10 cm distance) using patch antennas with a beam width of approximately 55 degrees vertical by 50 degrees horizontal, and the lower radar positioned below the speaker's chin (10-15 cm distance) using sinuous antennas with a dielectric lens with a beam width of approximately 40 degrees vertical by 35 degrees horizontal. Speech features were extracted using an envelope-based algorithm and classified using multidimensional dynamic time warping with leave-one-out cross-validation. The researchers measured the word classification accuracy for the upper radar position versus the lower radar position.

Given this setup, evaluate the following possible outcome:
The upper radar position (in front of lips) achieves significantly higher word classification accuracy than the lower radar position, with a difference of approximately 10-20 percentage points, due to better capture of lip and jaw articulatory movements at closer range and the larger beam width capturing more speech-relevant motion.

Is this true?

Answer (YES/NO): YES